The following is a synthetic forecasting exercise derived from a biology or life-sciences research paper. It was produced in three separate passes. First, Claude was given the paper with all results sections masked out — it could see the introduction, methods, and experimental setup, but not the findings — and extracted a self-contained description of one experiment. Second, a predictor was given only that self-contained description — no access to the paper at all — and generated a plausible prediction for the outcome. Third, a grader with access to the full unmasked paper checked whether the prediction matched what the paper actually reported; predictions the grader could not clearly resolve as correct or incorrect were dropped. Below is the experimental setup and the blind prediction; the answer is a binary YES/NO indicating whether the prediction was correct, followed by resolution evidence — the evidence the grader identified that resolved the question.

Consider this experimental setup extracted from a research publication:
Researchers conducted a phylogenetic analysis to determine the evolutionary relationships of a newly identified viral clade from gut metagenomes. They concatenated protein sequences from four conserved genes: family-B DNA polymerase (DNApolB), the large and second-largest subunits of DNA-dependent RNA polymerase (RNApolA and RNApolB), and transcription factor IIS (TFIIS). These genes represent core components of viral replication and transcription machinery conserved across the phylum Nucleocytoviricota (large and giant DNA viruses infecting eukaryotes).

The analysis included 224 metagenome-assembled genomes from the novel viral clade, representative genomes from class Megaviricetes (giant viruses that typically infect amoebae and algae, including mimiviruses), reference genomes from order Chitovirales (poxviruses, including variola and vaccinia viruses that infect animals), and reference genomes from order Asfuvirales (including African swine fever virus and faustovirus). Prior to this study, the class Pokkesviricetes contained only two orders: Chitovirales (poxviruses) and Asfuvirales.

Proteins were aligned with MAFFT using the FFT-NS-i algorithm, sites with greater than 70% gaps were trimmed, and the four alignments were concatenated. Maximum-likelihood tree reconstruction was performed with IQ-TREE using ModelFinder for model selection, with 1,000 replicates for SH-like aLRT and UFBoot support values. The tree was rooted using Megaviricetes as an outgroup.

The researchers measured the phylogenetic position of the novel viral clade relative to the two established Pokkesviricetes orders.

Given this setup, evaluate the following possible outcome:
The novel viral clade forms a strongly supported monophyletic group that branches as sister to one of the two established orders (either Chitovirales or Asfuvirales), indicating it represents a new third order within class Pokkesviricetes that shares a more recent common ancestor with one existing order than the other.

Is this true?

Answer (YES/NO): YES